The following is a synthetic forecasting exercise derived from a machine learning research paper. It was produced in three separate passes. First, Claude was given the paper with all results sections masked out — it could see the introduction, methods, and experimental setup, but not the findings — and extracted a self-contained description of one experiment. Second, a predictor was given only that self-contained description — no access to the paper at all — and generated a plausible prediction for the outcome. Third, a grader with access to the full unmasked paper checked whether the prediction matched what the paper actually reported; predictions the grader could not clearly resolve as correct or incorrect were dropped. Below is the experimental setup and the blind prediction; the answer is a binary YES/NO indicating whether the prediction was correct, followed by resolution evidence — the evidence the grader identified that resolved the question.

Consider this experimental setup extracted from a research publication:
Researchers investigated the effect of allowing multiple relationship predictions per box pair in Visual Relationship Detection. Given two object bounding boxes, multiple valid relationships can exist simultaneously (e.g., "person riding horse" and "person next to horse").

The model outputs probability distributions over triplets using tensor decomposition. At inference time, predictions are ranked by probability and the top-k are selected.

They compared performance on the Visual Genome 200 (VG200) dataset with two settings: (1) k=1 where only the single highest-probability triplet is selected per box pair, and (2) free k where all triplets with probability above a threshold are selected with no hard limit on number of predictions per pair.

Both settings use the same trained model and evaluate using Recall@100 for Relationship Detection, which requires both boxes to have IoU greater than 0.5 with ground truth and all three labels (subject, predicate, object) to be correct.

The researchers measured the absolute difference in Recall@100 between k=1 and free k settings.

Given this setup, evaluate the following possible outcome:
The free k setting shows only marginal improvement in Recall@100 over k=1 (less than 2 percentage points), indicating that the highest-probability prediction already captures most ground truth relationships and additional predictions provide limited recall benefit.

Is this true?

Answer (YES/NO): NO